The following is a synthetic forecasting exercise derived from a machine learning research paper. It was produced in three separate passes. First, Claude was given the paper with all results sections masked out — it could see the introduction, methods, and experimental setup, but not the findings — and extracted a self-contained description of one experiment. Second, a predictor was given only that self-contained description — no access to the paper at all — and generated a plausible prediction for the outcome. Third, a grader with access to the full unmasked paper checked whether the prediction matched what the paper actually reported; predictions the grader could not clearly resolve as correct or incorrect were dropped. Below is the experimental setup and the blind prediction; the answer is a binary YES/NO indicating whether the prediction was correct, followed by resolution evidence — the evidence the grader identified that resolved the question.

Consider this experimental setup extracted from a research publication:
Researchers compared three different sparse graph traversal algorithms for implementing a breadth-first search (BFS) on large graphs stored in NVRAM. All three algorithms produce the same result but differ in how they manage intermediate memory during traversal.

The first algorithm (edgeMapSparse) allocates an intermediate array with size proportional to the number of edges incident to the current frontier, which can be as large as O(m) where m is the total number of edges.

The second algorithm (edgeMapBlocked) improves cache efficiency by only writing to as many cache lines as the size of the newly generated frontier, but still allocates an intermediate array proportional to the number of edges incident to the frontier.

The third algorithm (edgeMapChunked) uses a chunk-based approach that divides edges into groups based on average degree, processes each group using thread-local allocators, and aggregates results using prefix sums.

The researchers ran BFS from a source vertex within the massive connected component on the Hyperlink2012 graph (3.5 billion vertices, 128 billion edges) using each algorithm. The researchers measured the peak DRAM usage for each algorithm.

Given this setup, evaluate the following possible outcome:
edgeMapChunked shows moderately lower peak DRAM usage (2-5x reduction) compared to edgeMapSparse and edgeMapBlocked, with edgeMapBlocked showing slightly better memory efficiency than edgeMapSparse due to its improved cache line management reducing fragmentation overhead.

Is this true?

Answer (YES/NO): NO